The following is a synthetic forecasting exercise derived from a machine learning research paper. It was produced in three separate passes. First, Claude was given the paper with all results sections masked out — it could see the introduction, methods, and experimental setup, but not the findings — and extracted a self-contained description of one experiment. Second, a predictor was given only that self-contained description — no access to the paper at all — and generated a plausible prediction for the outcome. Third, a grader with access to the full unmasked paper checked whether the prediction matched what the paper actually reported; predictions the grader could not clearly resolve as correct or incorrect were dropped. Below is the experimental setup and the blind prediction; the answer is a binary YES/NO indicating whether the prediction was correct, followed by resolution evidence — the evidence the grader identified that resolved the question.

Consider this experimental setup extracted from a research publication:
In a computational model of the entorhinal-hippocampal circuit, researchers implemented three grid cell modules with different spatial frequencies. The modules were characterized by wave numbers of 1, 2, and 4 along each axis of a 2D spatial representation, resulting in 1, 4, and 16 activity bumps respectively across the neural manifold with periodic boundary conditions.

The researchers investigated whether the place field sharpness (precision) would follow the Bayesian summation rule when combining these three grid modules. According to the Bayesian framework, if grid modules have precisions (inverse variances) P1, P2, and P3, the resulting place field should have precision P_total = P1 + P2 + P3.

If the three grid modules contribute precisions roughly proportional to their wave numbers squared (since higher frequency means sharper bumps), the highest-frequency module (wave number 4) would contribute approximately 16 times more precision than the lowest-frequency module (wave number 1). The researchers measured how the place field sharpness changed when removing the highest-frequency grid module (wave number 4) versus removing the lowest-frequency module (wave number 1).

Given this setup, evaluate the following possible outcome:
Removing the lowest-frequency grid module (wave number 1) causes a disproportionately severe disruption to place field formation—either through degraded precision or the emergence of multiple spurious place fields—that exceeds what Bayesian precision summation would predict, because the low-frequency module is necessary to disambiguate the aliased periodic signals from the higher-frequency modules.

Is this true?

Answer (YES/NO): NO